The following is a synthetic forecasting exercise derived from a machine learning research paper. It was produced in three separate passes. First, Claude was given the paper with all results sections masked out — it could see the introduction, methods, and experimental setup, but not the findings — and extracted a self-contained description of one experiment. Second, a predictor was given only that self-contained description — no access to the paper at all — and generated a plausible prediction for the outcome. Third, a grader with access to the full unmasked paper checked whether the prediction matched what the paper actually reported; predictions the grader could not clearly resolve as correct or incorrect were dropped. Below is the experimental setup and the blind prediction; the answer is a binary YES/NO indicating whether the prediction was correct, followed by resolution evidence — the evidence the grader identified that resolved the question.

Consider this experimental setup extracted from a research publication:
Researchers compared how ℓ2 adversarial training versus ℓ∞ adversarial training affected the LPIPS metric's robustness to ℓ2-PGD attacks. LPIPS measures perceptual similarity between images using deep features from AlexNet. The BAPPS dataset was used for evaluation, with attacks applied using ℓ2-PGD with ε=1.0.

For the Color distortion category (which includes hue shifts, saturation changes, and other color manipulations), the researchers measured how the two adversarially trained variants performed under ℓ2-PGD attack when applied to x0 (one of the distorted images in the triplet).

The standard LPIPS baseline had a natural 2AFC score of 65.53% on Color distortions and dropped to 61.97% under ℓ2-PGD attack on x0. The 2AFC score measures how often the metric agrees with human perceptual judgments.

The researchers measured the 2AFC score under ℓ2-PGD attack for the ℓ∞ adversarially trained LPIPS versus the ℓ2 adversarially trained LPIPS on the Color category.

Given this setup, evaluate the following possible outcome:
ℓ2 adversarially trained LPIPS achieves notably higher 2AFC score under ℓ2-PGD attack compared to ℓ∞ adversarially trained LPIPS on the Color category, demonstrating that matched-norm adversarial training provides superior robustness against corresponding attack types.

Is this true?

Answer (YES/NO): NO